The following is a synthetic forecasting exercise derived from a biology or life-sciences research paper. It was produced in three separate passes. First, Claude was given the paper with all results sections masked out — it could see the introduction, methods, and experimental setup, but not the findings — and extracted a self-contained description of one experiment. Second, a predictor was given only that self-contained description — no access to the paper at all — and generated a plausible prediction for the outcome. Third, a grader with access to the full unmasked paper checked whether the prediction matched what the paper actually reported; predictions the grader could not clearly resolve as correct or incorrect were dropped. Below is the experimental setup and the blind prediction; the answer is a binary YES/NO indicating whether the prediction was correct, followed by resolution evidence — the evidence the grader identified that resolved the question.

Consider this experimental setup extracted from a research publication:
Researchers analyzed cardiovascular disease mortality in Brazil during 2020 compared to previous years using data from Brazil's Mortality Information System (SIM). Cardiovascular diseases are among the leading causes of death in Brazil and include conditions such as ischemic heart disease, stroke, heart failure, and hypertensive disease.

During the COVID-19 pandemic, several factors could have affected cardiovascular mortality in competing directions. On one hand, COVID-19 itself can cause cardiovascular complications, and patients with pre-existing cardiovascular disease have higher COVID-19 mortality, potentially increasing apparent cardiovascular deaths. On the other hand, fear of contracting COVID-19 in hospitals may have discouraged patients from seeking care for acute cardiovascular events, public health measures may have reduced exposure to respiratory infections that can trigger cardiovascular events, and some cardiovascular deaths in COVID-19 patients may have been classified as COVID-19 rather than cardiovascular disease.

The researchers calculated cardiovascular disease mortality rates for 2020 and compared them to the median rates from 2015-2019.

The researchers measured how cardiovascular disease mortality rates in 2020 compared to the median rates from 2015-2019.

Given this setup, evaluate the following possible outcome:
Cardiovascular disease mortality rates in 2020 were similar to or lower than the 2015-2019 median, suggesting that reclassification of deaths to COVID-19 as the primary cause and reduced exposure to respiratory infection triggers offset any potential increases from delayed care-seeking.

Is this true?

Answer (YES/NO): YES